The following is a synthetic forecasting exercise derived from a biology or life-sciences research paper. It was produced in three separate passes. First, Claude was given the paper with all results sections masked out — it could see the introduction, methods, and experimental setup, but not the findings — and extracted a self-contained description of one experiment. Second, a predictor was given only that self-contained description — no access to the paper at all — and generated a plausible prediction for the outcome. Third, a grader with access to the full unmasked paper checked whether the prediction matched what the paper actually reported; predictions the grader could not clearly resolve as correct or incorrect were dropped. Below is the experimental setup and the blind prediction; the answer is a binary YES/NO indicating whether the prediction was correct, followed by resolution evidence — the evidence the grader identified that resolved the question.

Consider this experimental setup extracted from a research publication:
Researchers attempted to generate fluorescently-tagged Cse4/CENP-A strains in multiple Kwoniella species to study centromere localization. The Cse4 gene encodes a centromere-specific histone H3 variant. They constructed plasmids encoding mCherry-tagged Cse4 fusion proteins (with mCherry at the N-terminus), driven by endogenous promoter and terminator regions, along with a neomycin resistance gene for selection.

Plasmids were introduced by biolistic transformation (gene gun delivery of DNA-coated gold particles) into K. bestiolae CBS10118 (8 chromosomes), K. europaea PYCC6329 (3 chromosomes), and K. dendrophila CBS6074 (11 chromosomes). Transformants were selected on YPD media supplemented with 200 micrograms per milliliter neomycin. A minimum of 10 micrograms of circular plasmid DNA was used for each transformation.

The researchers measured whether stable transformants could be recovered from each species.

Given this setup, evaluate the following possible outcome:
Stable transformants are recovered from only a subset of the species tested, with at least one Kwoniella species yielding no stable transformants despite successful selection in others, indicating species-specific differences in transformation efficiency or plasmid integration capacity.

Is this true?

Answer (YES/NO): YES